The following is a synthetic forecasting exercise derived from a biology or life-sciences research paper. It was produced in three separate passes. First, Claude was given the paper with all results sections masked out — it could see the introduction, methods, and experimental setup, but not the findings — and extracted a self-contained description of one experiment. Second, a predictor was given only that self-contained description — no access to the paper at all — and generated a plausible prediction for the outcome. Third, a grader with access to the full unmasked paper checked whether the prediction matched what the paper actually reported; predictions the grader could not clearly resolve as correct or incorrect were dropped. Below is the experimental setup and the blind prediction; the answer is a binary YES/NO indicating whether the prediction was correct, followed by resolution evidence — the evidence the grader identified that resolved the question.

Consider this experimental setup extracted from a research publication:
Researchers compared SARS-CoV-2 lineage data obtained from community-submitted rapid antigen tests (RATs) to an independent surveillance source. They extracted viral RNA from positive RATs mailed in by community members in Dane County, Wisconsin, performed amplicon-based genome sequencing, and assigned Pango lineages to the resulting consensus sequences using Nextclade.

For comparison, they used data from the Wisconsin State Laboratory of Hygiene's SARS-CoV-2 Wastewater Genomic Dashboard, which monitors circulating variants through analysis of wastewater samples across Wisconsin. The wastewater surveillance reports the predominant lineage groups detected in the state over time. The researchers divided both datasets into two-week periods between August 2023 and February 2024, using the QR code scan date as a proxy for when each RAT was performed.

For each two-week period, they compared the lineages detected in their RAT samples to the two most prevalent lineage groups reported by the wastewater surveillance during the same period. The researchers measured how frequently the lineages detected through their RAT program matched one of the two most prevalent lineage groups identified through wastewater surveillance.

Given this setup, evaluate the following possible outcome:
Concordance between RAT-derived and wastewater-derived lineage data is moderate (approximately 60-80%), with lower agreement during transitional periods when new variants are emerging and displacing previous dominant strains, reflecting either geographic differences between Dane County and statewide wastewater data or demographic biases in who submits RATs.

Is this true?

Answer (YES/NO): NO